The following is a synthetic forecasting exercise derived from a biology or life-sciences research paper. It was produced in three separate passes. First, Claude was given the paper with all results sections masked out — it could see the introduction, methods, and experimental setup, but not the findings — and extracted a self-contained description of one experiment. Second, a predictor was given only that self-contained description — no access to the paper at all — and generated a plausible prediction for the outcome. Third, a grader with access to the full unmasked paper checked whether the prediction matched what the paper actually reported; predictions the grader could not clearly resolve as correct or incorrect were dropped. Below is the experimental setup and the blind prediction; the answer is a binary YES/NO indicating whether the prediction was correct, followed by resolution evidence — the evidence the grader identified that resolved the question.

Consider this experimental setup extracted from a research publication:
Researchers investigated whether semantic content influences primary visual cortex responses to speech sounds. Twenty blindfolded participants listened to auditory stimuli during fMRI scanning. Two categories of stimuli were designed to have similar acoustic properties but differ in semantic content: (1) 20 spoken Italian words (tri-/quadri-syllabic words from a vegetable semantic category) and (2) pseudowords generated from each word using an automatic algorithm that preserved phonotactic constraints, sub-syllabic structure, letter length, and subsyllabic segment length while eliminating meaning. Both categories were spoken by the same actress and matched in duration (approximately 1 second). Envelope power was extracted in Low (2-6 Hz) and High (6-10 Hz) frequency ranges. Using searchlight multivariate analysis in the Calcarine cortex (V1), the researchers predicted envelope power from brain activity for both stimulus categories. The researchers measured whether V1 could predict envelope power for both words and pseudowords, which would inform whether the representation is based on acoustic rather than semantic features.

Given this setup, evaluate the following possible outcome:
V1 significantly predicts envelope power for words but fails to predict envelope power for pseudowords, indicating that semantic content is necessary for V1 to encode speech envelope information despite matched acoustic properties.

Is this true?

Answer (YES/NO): NO